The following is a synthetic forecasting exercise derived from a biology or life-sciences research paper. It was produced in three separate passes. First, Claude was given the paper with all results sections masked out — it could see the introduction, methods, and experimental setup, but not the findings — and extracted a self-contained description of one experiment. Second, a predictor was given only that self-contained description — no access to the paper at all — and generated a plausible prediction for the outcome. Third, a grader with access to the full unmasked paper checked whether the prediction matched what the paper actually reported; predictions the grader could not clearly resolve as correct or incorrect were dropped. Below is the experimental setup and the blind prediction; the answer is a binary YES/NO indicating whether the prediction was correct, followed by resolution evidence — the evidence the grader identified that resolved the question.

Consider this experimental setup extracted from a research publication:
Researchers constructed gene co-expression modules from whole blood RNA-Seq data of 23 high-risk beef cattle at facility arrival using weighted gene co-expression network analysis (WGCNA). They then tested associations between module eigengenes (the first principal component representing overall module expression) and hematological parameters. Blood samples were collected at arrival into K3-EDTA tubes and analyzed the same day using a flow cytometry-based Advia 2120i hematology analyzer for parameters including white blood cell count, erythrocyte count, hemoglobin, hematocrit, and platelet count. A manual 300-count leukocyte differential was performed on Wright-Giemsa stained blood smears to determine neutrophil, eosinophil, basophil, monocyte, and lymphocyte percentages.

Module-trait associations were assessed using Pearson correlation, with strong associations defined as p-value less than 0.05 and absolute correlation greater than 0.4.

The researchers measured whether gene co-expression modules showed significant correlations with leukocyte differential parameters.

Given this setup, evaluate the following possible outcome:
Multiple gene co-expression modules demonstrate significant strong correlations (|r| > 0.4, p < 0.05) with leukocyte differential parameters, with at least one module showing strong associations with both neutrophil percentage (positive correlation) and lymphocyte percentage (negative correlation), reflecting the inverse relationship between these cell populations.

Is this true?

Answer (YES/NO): NO